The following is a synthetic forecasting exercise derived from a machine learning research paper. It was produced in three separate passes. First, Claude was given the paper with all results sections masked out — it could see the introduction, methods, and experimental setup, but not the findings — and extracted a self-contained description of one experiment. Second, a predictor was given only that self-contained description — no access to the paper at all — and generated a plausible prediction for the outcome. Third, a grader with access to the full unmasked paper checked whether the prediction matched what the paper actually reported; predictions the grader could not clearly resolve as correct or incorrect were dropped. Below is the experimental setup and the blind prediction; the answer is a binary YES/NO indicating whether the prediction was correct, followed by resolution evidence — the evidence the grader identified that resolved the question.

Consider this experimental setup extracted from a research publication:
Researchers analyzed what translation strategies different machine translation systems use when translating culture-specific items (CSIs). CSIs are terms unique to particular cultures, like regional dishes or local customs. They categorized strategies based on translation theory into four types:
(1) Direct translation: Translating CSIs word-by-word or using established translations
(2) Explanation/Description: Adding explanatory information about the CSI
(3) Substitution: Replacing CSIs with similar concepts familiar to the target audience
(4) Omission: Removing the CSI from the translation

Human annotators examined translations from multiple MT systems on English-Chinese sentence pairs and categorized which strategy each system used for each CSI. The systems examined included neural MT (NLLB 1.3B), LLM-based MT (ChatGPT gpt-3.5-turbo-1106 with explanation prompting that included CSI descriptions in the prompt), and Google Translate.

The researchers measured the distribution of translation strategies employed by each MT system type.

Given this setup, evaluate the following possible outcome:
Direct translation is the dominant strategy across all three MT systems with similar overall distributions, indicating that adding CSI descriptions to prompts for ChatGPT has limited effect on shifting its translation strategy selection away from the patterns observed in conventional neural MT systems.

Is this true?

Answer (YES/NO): NO